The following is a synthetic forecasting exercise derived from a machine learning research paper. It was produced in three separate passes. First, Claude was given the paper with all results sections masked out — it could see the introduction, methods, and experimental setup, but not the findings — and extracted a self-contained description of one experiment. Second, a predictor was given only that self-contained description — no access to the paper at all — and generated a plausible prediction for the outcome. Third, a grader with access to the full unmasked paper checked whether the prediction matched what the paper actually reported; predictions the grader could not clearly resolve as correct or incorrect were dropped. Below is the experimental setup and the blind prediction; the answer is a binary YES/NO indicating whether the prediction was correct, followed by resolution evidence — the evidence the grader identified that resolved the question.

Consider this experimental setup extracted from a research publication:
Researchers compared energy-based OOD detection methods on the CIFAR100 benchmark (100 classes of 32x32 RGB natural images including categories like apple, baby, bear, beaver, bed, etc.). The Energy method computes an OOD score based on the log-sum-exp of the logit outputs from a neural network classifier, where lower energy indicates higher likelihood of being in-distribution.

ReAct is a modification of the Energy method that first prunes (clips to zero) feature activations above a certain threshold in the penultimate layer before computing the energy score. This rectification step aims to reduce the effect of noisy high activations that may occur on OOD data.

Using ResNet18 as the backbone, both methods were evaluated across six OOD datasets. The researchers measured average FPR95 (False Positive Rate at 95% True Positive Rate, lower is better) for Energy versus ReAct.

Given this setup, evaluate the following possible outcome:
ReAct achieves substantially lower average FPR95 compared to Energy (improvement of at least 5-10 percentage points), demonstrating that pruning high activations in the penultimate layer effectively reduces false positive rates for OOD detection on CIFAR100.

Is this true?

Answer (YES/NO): YES